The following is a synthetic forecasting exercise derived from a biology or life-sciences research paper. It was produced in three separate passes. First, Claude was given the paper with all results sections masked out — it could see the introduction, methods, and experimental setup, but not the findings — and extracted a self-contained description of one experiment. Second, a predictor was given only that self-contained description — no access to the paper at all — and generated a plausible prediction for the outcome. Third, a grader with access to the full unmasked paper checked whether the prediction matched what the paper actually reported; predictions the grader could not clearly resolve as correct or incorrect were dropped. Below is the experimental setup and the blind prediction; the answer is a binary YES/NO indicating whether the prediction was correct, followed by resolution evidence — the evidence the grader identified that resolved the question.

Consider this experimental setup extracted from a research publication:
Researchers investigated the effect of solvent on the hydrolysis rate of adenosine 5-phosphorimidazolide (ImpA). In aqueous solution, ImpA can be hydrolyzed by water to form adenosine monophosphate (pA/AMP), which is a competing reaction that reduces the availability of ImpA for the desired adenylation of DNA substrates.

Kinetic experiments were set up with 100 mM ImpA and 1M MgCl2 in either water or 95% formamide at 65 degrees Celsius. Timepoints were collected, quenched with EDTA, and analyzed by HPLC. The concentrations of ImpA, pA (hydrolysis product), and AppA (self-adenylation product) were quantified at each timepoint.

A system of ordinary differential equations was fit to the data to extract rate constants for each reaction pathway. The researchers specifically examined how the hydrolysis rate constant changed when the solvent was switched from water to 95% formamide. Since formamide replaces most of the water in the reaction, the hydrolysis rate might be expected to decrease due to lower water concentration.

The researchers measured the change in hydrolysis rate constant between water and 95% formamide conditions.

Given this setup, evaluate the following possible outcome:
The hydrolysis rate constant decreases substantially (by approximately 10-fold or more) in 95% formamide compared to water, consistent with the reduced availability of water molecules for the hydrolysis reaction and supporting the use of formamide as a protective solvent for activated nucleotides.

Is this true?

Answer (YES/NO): NO